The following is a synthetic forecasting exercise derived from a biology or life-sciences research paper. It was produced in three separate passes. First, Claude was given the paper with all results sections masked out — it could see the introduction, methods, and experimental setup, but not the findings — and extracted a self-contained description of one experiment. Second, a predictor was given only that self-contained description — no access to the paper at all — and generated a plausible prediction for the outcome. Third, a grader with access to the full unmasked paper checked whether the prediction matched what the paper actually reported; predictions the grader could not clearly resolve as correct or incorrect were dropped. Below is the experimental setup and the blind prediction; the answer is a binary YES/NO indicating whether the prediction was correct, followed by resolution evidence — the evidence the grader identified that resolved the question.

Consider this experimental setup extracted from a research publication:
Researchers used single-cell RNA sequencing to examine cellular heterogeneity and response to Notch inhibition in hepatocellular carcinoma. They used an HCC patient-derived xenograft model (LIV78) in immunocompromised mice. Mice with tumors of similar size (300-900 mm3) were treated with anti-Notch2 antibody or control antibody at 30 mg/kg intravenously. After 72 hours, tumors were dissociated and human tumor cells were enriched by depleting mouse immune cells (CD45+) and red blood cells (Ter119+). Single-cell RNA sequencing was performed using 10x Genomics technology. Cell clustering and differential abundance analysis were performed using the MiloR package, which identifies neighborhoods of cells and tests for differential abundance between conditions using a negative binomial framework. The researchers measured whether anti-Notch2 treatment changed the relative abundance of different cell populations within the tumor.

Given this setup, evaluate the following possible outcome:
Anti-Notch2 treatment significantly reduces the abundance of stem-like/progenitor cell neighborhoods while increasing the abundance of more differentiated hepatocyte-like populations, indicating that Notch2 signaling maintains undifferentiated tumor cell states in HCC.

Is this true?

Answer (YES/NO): YES